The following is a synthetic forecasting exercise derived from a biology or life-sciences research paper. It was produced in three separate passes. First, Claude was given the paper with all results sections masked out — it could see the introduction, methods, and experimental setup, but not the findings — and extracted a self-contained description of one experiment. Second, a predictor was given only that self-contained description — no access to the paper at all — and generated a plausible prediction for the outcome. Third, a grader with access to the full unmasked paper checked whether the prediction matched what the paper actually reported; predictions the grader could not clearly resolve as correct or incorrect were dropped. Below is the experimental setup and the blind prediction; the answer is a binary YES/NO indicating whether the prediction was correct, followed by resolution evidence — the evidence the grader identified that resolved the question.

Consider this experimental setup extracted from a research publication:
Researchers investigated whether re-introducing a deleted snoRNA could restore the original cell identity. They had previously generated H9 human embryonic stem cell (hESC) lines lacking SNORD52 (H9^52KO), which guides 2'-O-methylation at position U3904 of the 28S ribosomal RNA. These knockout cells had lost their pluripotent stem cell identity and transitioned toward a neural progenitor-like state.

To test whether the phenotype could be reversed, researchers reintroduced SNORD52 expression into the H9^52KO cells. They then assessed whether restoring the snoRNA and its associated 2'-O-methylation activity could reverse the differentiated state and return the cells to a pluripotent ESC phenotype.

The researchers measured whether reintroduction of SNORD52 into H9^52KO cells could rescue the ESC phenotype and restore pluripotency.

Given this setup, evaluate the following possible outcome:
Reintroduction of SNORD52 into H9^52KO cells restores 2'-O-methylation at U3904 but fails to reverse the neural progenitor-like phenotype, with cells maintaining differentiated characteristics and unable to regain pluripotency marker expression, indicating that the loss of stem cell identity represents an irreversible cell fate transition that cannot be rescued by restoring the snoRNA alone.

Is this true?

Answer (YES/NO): YES